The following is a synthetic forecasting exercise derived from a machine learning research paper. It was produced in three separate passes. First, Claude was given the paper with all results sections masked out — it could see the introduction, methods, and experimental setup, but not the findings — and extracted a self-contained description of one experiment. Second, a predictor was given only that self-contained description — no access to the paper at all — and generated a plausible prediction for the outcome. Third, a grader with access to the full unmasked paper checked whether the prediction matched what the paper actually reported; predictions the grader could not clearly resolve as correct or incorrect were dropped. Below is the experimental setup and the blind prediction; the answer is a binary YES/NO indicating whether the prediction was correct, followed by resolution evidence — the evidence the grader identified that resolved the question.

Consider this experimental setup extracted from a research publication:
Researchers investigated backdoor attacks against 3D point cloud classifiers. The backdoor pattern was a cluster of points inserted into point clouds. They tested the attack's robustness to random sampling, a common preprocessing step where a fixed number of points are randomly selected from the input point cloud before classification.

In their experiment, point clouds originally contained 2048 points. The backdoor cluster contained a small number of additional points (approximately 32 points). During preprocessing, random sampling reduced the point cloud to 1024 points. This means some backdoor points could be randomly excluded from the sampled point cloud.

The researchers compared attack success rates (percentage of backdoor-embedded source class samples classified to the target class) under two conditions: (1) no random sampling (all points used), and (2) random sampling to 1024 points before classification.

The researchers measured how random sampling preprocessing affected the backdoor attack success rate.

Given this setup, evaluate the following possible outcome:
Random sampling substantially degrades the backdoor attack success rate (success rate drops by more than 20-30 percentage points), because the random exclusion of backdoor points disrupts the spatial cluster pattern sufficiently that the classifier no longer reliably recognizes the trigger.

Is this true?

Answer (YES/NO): NO